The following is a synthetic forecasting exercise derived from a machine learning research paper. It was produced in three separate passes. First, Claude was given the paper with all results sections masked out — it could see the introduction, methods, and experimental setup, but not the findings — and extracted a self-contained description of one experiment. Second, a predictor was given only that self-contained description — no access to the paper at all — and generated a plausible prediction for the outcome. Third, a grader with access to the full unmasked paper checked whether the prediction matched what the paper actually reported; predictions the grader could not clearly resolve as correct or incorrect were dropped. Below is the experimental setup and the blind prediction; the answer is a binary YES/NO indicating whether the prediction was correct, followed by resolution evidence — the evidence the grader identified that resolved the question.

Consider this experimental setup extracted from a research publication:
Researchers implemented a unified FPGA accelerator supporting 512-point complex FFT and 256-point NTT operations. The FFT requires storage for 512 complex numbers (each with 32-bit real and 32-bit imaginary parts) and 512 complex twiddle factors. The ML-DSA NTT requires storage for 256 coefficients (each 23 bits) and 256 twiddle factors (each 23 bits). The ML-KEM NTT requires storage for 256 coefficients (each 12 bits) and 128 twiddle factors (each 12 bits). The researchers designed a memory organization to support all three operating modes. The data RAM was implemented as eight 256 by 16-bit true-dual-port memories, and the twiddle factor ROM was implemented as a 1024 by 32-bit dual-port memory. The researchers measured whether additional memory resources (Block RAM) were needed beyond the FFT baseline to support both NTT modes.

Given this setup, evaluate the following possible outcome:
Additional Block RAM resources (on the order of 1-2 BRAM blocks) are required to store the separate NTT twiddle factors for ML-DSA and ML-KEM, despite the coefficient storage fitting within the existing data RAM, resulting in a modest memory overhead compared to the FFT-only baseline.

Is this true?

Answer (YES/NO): NO